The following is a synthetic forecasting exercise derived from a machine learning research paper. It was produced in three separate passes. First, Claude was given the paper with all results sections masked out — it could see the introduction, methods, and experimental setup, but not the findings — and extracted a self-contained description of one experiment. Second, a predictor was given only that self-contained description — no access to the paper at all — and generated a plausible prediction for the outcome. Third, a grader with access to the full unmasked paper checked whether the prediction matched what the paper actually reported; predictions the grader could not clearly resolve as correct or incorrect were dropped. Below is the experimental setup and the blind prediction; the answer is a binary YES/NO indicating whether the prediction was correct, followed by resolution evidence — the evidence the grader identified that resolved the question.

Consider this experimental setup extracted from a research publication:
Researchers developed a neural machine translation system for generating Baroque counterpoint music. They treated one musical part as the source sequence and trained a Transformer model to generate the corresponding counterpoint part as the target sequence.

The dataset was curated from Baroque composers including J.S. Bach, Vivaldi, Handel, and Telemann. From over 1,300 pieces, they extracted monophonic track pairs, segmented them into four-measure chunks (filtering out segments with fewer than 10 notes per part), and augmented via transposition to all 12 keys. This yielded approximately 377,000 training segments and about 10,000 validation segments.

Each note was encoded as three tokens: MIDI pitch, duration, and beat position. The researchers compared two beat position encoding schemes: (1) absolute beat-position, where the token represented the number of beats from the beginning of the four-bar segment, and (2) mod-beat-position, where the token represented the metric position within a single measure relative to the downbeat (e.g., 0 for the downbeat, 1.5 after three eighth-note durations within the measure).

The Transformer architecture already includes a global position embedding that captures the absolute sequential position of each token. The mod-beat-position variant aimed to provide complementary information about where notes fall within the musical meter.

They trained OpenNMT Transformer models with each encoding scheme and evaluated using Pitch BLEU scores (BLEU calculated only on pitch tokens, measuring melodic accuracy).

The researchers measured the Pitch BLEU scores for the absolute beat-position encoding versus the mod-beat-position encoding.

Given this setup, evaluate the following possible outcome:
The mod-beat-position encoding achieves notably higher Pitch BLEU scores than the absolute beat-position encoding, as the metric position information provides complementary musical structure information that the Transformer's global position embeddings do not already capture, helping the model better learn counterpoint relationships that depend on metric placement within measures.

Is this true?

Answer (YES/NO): NO